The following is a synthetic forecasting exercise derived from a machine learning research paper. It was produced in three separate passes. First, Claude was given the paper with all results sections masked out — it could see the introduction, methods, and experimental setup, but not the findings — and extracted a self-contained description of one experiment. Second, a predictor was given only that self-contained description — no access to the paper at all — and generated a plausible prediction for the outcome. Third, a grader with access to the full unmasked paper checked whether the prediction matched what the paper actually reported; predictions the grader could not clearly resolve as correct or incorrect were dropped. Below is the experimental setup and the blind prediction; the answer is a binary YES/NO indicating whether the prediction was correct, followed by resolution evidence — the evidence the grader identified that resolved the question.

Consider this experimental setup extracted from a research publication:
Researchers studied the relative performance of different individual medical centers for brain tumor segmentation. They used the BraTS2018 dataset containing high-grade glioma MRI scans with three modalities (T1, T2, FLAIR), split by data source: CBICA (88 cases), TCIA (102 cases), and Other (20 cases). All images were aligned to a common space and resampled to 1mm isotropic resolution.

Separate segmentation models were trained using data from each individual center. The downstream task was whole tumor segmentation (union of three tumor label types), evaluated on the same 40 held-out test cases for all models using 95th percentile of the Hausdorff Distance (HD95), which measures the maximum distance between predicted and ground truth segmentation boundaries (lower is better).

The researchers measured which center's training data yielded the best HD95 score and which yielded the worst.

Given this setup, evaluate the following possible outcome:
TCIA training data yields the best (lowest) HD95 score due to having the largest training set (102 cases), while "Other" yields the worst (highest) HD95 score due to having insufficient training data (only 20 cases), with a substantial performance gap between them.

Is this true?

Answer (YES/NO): YES